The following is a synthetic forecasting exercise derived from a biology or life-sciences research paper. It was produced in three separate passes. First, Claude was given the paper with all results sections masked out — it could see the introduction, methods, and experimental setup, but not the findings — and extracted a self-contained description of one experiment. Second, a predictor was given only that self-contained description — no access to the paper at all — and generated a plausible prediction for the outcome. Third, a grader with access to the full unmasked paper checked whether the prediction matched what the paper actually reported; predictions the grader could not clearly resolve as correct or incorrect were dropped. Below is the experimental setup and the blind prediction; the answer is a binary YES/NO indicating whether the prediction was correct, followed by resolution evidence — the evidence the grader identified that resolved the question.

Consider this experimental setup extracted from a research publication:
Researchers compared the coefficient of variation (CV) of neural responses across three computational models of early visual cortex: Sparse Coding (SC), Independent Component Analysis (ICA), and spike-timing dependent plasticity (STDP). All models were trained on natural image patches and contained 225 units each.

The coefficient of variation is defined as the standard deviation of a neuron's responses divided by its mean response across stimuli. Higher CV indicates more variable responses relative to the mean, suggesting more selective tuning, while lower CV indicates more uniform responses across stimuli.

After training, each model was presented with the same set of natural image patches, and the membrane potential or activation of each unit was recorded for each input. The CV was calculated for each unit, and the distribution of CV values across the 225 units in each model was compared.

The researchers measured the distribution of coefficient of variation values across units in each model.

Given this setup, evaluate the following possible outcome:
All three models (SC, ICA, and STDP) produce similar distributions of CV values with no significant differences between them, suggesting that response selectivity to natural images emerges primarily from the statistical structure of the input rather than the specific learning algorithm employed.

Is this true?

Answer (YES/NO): NO